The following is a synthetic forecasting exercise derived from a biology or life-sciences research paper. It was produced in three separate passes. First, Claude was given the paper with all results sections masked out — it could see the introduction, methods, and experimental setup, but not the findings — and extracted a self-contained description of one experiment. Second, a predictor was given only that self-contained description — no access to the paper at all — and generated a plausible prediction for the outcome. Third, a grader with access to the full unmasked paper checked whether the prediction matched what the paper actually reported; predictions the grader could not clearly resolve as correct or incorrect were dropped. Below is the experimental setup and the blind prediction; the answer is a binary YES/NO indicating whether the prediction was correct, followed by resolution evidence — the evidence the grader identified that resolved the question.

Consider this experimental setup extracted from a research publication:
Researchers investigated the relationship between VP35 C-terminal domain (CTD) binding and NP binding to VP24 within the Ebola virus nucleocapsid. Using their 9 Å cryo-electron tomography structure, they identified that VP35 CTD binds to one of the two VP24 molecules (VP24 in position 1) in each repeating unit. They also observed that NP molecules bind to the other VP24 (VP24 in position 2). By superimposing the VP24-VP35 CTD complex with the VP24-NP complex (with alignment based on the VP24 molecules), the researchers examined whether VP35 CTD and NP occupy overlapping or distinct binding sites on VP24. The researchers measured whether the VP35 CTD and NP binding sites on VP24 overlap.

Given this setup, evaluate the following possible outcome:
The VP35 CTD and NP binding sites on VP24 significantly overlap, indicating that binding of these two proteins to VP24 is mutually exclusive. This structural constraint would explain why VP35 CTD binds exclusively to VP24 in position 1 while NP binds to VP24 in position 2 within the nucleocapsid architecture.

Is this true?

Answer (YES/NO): YES